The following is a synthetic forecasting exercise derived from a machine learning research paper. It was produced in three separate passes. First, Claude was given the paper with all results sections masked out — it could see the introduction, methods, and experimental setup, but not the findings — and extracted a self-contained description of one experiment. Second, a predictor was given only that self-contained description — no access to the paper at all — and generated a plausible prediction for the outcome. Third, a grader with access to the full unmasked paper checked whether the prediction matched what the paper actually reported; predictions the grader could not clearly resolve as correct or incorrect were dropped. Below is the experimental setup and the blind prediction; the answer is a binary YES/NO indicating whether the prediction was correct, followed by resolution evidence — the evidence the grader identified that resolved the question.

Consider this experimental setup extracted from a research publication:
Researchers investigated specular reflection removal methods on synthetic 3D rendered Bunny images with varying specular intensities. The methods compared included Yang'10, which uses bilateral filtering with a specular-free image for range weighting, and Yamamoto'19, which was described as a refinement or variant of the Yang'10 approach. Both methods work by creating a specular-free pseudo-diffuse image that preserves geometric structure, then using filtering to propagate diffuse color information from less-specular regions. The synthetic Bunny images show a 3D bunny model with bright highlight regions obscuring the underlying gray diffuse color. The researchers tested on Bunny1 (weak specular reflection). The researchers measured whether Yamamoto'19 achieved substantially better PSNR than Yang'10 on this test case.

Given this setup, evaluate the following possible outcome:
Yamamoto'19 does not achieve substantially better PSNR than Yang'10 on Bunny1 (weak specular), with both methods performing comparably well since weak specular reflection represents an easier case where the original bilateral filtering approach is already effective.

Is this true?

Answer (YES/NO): YES